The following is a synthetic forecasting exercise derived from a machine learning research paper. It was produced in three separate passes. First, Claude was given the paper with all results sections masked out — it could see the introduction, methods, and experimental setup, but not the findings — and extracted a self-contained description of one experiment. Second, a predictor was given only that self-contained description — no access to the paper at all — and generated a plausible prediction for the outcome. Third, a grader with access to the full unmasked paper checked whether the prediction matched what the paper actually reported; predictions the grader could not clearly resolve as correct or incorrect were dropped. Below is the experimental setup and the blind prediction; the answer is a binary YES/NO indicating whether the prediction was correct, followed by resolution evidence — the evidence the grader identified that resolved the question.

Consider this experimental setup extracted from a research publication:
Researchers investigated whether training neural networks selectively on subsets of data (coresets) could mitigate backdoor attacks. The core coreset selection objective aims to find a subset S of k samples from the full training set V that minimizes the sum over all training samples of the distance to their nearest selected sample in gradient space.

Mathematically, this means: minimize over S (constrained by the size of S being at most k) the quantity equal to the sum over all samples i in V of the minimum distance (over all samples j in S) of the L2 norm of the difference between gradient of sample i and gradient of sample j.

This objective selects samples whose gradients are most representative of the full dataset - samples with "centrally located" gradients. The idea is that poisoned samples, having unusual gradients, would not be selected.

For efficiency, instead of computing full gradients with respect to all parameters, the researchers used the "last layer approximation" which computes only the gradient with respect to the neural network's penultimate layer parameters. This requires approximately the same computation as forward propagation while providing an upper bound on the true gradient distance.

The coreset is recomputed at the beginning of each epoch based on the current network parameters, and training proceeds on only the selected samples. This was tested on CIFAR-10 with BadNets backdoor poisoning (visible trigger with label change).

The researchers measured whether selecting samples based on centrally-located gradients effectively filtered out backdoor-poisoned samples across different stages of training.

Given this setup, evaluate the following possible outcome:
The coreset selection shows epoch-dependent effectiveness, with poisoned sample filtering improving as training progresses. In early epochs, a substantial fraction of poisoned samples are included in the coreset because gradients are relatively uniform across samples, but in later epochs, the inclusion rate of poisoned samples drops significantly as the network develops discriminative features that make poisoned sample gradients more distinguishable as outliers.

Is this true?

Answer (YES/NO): NO